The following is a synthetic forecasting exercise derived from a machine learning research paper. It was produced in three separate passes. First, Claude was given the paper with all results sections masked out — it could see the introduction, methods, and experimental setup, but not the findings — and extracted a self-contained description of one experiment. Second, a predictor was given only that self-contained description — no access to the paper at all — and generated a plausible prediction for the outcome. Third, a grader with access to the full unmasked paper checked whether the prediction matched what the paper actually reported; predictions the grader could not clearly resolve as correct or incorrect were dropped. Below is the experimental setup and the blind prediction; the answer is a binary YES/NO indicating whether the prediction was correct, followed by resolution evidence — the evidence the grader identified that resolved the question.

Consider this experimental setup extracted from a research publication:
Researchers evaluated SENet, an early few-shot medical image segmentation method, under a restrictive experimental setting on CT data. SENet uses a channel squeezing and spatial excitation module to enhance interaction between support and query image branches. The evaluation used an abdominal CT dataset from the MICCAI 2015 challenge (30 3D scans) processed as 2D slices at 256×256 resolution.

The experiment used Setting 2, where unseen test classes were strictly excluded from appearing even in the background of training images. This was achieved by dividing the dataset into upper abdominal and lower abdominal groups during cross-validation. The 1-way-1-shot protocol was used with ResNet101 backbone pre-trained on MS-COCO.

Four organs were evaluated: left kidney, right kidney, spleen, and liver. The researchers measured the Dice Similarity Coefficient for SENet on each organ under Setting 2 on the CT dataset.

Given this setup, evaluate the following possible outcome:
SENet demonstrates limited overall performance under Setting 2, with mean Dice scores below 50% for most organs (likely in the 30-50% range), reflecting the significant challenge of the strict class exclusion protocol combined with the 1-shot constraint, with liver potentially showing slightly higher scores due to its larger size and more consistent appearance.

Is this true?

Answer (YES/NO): NO